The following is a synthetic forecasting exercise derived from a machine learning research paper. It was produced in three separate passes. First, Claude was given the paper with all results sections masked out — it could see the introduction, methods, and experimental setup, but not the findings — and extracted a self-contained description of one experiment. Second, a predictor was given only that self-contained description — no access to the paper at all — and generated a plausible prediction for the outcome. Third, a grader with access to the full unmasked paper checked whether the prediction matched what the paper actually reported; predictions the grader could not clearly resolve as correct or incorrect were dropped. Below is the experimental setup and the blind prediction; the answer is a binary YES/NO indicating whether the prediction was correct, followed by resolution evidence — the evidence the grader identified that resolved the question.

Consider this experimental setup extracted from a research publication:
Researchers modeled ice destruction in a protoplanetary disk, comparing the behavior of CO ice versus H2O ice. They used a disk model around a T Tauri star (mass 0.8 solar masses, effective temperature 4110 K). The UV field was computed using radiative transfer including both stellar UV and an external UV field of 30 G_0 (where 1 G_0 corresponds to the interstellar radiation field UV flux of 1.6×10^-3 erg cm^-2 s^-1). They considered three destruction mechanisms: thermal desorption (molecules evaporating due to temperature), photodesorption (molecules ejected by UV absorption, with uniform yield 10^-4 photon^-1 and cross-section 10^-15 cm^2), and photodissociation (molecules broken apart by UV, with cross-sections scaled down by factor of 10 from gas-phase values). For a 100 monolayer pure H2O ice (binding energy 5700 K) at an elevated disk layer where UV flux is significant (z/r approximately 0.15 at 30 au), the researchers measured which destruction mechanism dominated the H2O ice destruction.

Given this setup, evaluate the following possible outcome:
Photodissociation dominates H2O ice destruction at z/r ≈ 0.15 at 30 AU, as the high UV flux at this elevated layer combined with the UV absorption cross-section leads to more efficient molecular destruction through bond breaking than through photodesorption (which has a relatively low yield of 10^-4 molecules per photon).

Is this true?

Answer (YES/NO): YES